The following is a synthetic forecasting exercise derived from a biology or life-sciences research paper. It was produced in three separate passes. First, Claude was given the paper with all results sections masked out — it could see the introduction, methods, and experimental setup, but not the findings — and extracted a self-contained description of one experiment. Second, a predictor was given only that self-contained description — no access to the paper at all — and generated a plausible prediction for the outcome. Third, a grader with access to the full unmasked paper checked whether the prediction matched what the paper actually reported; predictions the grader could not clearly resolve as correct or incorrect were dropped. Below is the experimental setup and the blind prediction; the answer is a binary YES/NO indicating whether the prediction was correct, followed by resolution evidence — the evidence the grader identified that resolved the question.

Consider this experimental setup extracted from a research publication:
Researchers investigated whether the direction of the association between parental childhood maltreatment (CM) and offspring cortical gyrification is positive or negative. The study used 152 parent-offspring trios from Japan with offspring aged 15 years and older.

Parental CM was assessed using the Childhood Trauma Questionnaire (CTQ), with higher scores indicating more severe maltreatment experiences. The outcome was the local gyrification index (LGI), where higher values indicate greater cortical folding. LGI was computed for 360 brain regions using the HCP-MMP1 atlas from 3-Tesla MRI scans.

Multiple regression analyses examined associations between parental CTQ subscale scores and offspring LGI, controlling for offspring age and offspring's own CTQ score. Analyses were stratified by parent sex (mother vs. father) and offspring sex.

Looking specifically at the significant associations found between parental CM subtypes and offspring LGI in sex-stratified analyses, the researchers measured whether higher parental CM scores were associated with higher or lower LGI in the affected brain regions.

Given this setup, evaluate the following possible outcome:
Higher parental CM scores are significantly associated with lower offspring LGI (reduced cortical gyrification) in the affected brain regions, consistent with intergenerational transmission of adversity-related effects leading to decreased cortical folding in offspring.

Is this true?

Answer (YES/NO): YES